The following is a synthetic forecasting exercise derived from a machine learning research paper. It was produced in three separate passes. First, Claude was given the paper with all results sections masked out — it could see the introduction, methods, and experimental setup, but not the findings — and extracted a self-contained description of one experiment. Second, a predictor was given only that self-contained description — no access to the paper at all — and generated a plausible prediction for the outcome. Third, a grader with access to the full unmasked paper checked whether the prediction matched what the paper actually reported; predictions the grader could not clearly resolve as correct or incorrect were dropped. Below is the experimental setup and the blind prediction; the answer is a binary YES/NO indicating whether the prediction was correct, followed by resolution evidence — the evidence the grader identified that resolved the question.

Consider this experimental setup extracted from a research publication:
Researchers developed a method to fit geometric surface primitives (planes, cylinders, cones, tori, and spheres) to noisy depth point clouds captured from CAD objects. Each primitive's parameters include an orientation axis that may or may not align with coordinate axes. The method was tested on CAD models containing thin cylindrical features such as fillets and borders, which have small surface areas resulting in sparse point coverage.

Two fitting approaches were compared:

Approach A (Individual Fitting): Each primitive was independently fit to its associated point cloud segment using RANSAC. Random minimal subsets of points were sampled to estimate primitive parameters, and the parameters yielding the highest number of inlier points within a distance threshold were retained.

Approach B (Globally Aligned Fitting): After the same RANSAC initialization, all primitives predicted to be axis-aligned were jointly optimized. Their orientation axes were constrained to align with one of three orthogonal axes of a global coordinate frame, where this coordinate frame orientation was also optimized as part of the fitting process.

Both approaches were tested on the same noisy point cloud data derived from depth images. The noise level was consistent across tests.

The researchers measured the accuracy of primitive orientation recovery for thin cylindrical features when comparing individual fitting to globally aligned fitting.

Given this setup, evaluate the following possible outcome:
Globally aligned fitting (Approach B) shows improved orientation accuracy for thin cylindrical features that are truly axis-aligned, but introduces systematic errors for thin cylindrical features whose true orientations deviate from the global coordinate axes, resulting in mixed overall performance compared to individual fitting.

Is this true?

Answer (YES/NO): NO